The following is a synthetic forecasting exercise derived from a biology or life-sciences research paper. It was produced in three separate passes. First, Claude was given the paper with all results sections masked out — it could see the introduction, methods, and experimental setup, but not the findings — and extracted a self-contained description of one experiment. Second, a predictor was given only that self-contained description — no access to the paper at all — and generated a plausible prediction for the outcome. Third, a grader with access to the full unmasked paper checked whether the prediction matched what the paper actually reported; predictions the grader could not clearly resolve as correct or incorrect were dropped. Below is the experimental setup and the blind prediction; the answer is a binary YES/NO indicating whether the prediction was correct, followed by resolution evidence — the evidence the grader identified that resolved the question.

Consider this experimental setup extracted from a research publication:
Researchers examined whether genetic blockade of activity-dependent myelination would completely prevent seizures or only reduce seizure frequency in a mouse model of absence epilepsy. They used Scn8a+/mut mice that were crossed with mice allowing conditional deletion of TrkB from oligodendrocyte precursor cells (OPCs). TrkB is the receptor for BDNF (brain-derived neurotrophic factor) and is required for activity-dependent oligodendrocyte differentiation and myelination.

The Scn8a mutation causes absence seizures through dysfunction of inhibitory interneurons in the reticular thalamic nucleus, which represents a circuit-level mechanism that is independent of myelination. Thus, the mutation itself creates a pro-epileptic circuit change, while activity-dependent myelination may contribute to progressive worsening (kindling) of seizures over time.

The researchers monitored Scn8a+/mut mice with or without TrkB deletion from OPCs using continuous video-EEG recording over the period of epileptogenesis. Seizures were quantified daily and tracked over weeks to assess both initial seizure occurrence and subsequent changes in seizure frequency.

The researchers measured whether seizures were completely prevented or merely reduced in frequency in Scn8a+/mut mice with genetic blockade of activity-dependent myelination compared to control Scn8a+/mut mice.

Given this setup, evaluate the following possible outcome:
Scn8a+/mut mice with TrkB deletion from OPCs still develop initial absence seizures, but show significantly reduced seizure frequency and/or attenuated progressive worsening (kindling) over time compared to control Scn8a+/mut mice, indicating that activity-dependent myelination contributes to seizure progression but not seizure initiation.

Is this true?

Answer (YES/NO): YES